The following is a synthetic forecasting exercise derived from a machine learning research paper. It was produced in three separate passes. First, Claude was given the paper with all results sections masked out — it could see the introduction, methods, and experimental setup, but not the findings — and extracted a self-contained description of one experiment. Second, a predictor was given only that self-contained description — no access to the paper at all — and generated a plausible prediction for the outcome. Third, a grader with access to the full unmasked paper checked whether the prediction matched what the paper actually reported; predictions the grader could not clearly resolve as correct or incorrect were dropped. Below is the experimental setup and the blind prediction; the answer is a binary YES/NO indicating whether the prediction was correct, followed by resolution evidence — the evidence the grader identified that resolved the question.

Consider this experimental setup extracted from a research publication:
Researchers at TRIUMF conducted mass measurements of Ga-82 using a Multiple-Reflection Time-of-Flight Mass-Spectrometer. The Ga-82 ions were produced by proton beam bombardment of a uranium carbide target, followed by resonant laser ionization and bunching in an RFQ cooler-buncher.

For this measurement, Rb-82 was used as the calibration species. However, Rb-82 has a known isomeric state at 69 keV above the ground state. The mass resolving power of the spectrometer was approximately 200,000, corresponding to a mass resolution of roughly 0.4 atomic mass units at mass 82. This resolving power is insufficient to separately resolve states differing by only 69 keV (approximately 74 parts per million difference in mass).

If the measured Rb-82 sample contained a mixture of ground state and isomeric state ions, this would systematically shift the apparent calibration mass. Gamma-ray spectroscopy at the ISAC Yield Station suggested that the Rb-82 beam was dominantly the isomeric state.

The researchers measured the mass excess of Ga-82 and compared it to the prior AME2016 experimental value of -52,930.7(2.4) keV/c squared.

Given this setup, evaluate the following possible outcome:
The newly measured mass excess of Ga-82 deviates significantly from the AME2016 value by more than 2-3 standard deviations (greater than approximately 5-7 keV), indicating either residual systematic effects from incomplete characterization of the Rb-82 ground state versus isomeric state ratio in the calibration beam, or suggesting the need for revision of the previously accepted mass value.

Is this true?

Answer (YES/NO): NO